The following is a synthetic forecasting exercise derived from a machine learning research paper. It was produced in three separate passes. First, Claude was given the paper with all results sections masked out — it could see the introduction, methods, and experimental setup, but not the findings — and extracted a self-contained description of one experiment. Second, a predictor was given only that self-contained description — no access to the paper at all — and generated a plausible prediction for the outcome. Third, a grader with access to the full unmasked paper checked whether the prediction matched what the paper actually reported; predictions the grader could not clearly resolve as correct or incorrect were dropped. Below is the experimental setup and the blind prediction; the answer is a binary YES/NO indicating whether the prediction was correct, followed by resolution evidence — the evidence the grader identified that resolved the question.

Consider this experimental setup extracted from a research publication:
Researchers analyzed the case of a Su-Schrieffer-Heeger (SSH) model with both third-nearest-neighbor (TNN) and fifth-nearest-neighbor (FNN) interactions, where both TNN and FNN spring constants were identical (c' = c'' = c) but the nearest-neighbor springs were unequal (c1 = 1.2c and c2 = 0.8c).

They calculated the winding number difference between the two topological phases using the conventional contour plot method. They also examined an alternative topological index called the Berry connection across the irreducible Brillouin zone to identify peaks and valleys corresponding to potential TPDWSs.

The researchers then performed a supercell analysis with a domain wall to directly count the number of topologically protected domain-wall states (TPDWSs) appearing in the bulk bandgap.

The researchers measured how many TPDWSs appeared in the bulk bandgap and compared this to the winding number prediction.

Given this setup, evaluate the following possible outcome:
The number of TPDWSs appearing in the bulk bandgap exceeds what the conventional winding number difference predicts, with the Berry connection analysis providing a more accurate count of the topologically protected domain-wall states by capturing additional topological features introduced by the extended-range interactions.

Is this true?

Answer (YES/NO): YES